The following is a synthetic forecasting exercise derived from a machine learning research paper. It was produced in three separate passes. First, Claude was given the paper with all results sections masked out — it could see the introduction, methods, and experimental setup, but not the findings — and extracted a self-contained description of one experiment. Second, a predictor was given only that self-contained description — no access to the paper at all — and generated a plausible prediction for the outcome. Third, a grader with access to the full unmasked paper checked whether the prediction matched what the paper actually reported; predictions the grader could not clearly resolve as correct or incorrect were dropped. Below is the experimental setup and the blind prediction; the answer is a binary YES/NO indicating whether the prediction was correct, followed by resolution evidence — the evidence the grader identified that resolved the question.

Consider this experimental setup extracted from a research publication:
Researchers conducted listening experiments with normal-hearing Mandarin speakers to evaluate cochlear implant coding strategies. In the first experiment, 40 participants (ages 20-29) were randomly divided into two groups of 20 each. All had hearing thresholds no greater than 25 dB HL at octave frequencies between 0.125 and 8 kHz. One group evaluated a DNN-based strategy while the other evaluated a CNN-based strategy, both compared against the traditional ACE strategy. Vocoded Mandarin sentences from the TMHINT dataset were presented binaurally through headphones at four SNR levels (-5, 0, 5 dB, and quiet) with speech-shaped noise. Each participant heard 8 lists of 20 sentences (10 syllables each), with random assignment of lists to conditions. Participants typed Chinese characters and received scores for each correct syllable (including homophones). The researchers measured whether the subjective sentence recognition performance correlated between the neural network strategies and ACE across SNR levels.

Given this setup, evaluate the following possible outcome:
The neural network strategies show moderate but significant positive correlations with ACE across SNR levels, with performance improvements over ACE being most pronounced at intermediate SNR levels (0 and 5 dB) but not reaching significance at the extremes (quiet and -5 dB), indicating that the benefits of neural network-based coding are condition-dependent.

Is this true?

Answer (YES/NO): NO